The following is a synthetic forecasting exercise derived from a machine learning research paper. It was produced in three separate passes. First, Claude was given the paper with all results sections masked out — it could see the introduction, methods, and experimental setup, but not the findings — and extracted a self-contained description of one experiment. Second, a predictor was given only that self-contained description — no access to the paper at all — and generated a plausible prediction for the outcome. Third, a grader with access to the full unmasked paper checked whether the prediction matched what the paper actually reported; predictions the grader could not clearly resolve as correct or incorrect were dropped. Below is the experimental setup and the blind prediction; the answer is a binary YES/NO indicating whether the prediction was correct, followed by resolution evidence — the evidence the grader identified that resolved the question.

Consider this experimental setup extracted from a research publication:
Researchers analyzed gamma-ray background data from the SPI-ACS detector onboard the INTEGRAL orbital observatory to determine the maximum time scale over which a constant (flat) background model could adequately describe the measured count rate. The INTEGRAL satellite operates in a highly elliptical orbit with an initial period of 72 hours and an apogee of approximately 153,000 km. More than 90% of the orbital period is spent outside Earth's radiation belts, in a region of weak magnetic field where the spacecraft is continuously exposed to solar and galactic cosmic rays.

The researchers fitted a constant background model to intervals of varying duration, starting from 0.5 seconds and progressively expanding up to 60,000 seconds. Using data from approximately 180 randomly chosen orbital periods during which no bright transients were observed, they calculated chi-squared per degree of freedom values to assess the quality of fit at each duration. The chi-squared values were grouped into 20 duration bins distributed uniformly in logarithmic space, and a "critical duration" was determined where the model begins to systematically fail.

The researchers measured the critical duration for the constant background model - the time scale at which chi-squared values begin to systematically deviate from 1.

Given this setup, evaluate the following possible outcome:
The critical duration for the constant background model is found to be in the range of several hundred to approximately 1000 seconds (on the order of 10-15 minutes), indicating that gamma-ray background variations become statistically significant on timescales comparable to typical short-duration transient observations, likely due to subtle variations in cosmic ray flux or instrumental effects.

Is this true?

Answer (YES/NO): NO